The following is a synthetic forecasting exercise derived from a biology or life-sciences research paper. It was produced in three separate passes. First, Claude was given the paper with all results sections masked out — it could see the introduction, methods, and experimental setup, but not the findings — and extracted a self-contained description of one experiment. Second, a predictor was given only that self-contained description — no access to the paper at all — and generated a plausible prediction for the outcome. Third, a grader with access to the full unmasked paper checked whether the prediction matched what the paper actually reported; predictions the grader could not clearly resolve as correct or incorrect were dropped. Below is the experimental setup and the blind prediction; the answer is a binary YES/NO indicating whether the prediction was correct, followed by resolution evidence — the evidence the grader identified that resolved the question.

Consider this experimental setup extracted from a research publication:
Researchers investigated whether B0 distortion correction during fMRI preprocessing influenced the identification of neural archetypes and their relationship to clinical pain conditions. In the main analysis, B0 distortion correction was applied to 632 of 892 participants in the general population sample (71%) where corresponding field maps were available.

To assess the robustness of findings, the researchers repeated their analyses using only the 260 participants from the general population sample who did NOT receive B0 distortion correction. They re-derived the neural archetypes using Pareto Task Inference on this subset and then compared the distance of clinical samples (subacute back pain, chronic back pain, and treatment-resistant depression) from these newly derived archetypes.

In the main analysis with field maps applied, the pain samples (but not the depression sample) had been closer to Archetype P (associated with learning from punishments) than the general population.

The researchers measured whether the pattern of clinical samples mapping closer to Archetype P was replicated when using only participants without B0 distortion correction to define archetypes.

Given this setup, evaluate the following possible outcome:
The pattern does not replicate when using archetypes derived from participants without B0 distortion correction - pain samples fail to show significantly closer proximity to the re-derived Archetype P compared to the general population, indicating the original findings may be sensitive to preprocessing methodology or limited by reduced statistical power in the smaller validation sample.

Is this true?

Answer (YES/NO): NO